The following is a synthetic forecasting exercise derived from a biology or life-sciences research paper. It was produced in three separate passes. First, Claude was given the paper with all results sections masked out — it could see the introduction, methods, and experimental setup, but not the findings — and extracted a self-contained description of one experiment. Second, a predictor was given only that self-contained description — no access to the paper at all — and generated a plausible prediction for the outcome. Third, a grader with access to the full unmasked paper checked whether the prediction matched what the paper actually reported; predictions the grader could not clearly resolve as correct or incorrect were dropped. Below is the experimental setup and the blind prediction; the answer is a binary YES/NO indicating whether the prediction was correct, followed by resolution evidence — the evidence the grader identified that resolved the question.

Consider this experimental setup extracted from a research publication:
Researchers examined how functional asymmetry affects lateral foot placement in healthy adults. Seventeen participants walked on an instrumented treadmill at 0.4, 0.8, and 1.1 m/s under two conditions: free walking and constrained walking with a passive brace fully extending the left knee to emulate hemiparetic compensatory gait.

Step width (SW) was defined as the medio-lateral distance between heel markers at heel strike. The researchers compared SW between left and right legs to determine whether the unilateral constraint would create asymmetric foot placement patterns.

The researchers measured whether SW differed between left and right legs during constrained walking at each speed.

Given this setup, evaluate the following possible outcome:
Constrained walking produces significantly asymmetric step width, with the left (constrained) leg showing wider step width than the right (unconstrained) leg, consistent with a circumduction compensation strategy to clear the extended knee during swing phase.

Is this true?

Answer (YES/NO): NO